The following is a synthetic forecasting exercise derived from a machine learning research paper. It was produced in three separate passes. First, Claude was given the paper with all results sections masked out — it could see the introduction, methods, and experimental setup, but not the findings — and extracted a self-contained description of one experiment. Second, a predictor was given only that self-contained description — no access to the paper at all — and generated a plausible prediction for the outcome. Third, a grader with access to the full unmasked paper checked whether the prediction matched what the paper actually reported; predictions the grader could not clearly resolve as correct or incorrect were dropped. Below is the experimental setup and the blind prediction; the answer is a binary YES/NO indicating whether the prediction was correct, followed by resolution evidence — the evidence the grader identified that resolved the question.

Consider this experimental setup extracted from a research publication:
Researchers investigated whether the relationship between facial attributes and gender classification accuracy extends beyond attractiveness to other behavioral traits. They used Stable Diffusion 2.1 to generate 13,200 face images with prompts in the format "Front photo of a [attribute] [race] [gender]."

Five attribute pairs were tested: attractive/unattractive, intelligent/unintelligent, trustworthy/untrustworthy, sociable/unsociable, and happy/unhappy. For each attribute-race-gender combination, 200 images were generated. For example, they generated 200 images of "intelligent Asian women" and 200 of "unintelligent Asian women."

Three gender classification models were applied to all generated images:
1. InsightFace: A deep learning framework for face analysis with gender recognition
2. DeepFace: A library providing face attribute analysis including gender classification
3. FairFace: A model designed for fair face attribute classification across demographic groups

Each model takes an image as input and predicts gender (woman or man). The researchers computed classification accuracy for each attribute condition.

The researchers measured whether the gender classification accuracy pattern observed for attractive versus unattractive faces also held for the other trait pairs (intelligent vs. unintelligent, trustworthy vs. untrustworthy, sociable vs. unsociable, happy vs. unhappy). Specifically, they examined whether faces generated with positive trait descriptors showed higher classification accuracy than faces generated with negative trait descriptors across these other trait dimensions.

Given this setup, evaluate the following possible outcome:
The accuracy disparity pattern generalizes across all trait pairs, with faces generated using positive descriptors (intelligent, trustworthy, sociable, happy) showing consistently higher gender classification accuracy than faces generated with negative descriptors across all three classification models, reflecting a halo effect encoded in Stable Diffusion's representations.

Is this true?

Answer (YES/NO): NO